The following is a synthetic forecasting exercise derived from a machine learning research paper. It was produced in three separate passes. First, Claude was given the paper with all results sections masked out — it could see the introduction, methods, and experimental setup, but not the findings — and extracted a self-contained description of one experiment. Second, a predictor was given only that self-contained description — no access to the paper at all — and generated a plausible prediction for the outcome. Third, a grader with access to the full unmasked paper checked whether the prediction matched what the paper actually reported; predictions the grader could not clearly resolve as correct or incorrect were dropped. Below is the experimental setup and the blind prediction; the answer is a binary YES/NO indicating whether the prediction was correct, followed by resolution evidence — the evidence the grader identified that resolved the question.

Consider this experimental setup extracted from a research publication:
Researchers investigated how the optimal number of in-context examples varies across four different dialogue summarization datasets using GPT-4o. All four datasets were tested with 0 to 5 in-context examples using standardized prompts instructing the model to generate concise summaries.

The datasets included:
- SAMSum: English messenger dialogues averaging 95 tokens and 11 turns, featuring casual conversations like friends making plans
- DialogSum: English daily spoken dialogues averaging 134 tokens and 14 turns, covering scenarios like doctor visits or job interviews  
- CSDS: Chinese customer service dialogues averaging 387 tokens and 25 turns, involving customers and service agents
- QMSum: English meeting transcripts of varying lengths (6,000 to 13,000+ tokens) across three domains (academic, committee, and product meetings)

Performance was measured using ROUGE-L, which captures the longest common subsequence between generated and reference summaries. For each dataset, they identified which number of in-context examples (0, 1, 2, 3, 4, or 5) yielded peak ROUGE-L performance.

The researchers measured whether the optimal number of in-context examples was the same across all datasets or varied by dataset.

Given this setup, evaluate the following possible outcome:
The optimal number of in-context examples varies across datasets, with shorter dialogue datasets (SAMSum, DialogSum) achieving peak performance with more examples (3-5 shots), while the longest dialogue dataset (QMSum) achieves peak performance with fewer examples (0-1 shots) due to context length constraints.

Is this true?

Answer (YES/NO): NO